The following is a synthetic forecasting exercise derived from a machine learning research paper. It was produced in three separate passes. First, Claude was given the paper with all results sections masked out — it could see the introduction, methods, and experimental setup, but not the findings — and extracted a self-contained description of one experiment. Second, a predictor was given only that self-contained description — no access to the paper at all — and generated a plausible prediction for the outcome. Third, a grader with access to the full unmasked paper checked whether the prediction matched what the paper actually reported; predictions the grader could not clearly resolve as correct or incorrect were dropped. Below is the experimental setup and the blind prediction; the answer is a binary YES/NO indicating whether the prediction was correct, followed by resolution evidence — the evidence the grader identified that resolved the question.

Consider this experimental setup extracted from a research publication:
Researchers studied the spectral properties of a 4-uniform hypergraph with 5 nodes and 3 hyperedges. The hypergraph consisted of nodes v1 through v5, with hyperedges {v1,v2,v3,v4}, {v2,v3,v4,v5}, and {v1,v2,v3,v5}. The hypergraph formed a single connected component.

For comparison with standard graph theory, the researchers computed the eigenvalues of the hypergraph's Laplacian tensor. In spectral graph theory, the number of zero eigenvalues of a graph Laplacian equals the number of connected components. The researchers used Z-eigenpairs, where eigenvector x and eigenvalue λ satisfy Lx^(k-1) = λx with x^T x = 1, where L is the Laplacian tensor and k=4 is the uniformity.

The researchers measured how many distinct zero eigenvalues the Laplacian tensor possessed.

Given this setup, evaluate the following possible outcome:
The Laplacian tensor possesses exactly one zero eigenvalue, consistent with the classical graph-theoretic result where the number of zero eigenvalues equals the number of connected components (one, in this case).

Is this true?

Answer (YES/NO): NO